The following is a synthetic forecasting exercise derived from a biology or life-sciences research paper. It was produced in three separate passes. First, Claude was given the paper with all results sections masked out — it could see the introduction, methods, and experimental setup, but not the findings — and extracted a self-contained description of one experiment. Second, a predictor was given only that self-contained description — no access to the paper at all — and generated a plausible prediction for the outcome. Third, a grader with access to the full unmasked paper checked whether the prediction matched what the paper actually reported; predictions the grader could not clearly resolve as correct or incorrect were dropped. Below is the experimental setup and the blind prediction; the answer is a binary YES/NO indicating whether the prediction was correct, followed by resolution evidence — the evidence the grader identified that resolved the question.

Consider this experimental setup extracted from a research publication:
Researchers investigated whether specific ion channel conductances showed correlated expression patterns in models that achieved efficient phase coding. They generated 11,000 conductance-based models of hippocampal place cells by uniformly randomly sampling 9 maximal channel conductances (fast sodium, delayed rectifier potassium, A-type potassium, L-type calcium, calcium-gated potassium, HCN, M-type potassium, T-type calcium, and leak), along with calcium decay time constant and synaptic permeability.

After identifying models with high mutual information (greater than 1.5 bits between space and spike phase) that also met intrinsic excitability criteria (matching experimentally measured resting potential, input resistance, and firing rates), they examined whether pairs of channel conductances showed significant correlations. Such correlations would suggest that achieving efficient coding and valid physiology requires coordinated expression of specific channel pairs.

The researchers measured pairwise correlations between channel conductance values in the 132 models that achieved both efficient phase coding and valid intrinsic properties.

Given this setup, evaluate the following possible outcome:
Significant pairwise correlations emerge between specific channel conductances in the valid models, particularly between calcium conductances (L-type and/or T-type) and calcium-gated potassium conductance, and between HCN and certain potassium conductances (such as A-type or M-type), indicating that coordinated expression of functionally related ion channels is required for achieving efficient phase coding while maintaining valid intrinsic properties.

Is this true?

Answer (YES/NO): NO